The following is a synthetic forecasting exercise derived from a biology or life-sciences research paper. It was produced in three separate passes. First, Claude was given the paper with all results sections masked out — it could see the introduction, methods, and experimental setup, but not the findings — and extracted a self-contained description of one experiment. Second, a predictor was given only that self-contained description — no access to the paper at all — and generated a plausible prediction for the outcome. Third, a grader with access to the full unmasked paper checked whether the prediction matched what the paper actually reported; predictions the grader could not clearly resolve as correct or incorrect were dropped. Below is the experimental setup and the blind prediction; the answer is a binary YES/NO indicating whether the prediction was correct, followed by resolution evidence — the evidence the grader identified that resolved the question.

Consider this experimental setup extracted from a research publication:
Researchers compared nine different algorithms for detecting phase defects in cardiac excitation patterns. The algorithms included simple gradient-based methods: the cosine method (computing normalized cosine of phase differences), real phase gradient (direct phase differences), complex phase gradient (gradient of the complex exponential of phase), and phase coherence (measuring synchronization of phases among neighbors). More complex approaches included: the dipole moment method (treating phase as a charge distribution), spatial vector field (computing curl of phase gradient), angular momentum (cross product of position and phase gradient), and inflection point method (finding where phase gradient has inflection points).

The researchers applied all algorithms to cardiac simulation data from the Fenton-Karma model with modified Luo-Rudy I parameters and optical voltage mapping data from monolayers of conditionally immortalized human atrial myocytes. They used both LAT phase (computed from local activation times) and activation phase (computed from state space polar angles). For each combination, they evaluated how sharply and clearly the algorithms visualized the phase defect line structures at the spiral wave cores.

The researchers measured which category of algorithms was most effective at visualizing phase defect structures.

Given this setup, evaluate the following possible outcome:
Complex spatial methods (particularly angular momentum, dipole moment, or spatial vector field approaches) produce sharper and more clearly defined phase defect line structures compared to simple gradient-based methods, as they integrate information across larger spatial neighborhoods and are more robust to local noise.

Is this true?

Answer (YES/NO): NO